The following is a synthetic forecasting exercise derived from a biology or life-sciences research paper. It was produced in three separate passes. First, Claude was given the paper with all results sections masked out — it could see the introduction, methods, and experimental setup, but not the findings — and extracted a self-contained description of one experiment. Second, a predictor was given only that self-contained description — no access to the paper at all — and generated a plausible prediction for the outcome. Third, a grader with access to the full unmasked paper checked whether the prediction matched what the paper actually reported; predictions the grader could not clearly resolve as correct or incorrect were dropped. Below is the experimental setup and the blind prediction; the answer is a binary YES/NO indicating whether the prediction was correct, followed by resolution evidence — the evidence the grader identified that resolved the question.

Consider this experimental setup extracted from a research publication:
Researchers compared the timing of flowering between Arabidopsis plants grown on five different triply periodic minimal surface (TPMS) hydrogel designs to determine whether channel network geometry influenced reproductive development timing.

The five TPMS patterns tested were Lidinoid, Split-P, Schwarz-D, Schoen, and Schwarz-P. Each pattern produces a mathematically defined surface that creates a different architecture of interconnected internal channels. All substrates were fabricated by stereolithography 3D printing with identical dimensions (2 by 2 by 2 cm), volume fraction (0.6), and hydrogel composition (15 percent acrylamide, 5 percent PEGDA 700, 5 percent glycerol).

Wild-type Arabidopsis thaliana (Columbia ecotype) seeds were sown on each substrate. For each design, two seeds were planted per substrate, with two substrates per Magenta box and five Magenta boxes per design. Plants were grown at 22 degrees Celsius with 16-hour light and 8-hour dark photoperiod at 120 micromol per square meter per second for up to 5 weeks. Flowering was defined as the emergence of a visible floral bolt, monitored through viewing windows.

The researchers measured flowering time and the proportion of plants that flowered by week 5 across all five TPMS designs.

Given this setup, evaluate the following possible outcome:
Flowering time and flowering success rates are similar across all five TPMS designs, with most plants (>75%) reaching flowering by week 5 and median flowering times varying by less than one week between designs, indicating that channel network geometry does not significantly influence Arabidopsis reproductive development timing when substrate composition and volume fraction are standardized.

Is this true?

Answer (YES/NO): NO